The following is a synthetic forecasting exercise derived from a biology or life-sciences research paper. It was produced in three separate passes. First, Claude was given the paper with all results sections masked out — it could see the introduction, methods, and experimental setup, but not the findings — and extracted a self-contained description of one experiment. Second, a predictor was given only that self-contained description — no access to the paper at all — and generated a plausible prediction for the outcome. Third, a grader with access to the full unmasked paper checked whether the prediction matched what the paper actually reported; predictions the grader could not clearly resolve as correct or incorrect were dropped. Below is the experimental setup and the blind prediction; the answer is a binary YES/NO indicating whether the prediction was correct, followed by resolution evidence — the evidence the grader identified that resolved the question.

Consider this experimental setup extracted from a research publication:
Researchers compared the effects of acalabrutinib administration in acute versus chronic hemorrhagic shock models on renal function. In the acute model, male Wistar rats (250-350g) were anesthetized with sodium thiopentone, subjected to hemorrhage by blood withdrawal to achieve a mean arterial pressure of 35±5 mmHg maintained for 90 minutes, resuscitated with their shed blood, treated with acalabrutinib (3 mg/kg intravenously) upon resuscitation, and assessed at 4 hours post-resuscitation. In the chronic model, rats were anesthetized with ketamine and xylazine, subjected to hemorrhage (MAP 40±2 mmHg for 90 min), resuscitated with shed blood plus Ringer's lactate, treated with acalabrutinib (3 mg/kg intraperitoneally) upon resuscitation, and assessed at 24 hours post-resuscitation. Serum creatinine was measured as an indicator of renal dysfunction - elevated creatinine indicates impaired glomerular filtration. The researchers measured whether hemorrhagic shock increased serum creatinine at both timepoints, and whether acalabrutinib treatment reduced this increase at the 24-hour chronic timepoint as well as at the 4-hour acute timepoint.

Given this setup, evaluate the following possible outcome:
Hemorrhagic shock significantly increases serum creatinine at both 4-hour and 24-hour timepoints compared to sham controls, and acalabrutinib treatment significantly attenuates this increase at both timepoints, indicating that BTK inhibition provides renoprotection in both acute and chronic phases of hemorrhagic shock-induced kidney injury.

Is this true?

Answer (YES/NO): NO